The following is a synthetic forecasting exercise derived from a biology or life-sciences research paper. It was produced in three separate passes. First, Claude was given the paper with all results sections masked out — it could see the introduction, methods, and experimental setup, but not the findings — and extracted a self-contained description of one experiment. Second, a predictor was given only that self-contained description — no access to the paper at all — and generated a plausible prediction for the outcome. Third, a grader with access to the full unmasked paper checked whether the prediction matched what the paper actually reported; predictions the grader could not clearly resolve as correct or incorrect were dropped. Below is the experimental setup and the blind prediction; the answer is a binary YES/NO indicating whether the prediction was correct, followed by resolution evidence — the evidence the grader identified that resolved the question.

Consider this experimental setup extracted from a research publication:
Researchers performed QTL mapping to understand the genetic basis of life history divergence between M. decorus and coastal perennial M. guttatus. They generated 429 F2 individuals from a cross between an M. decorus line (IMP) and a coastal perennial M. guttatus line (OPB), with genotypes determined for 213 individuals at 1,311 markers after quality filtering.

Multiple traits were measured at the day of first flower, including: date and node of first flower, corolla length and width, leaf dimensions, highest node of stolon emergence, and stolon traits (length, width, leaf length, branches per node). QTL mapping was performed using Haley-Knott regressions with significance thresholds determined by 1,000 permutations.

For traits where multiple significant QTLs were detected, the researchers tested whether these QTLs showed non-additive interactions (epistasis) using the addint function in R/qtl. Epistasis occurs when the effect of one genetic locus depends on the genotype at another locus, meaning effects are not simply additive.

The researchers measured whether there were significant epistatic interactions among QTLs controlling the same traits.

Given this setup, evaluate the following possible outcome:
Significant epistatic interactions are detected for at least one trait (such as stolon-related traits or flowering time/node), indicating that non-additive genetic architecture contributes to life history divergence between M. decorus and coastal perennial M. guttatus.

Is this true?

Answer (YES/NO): YES